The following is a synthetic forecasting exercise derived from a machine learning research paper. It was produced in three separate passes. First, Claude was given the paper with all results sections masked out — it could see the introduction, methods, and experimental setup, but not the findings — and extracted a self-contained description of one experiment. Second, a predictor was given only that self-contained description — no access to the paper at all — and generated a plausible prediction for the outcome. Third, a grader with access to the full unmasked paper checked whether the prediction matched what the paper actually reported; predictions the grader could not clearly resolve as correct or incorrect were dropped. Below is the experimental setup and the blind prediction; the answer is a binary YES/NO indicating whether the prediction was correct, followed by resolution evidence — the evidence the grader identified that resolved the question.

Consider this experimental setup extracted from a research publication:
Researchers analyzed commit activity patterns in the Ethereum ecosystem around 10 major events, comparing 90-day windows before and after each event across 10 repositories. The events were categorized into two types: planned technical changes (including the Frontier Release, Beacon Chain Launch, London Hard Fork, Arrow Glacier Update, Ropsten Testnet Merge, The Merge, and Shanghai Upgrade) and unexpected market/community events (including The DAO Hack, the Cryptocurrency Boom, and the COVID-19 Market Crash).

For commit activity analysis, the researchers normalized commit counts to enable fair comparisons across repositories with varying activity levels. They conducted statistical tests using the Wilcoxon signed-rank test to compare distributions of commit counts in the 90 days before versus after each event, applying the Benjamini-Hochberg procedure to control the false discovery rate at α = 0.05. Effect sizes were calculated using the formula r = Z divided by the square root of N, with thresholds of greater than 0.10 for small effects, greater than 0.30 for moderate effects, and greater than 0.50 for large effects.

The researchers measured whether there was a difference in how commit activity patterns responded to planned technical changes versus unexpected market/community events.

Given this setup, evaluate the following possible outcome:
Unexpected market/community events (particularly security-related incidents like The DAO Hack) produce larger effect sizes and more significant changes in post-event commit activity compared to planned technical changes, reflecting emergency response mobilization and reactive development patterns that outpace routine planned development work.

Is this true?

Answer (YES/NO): NO